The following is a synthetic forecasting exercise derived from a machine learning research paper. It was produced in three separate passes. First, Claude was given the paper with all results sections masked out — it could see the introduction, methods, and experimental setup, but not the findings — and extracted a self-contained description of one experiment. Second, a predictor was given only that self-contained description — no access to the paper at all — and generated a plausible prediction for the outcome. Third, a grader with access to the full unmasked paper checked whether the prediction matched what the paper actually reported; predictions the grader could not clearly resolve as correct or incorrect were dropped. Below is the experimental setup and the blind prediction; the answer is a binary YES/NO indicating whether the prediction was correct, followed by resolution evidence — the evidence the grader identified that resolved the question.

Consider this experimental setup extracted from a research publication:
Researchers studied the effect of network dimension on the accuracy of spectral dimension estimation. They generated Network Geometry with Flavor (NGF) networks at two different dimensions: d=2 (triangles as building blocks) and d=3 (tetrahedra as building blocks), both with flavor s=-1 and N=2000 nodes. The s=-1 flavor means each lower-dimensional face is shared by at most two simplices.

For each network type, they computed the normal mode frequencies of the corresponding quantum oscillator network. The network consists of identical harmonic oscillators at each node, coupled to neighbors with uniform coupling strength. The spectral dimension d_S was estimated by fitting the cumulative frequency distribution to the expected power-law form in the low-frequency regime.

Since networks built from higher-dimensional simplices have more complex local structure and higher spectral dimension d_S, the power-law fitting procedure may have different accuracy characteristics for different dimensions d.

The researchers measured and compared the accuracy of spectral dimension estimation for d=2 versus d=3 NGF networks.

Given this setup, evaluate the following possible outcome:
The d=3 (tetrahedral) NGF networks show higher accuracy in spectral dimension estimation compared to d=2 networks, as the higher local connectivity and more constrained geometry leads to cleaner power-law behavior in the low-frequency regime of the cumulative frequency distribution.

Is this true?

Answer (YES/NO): NO